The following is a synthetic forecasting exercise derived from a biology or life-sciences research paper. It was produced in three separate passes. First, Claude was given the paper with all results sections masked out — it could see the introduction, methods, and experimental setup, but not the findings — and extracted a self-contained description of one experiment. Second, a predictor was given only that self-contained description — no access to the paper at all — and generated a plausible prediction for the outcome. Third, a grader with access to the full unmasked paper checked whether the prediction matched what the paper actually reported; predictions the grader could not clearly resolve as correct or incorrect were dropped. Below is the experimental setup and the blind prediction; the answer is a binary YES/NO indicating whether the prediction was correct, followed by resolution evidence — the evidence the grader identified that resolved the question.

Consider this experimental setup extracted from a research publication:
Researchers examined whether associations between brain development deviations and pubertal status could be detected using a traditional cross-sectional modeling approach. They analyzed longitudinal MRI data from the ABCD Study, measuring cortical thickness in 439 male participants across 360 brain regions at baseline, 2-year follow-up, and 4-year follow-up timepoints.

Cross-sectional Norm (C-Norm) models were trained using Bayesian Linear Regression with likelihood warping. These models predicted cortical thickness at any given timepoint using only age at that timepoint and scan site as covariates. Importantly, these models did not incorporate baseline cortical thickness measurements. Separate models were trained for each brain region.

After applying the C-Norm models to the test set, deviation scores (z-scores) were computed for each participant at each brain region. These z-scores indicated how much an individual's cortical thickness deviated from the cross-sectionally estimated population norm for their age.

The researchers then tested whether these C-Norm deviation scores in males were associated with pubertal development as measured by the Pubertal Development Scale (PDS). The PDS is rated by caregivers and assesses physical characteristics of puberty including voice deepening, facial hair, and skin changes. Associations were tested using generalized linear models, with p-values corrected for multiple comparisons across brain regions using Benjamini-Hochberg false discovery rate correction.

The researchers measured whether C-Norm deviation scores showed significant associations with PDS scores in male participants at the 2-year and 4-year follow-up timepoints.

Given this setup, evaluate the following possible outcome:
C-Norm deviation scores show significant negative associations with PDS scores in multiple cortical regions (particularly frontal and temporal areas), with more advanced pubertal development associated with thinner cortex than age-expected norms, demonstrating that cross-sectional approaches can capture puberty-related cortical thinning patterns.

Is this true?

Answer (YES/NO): NO